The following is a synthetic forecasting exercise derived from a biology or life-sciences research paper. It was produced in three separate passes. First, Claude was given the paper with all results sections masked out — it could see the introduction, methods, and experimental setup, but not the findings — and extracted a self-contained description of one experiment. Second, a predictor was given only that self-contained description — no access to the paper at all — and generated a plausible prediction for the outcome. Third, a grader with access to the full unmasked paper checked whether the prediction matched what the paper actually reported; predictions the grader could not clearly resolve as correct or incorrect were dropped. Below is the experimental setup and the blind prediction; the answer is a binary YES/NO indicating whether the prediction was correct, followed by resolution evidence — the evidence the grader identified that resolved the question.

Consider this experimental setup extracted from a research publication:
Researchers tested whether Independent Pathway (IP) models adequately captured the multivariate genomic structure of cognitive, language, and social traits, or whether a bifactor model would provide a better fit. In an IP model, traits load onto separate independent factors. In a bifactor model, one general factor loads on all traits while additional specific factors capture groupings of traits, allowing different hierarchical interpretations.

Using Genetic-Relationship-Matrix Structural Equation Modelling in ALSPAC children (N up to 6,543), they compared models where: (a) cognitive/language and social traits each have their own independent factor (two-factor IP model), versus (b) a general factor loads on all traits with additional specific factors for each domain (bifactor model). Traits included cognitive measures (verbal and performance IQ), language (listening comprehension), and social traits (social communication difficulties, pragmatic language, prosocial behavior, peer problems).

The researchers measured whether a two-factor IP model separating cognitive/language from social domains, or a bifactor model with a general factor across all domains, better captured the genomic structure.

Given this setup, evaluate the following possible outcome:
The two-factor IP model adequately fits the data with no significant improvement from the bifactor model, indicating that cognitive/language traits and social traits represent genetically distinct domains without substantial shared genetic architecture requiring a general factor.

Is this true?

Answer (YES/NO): YES